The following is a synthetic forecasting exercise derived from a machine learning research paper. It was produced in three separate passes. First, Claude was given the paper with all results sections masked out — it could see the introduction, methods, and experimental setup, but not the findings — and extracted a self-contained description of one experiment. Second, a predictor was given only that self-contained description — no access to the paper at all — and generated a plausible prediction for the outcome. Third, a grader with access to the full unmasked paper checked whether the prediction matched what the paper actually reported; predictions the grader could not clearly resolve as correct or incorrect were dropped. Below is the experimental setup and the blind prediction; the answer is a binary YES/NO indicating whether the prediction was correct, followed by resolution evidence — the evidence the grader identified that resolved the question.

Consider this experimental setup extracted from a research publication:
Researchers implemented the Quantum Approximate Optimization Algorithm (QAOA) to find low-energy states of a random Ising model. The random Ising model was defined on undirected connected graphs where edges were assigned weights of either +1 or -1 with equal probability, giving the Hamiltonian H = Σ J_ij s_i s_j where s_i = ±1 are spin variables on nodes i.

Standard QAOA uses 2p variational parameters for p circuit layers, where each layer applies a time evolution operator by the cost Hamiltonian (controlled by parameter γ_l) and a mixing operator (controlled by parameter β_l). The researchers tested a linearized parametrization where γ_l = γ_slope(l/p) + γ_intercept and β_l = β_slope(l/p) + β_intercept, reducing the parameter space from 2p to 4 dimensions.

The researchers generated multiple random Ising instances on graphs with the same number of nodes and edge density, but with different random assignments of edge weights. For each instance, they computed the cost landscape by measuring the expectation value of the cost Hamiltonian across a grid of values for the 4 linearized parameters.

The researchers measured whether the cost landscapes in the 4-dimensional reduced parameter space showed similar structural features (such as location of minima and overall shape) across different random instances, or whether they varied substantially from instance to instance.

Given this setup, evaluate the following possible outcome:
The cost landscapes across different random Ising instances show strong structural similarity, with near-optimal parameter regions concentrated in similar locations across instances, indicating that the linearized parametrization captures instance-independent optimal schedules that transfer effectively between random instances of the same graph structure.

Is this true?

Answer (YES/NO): YES